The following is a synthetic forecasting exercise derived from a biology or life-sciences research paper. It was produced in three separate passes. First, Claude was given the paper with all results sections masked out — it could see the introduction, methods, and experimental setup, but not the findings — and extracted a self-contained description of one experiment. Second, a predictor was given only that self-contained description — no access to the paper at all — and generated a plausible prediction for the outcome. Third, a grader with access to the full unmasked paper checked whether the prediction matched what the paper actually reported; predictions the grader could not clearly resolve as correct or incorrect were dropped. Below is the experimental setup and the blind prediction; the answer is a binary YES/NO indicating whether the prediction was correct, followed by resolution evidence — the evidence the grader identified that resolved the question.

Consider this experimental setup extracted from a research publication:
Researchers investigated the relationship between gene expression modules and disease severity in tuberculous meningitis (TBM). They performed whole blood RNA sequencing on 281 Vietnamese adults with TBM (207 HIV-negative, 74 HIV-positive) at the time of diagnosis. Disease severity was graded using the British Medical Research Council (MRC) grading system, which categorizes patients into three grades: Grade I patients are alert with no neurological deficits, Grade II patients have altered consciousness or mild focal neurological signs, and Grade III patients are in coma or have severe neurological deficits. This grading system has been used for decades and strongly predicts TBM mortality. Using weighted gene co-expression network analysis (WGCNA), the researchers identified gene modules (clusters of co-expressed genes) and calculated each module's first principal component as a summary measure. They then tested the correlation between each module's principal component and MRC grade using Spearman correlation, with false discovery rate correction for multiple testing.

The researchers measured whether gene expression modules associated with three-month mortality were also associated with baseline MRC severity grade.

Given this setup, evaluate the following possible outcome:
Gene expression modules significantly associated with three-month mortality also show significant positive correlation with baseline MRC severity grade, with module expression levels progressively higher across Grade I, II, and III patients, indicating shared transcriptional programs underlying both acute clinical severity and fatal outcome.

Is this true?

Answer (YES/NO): NO